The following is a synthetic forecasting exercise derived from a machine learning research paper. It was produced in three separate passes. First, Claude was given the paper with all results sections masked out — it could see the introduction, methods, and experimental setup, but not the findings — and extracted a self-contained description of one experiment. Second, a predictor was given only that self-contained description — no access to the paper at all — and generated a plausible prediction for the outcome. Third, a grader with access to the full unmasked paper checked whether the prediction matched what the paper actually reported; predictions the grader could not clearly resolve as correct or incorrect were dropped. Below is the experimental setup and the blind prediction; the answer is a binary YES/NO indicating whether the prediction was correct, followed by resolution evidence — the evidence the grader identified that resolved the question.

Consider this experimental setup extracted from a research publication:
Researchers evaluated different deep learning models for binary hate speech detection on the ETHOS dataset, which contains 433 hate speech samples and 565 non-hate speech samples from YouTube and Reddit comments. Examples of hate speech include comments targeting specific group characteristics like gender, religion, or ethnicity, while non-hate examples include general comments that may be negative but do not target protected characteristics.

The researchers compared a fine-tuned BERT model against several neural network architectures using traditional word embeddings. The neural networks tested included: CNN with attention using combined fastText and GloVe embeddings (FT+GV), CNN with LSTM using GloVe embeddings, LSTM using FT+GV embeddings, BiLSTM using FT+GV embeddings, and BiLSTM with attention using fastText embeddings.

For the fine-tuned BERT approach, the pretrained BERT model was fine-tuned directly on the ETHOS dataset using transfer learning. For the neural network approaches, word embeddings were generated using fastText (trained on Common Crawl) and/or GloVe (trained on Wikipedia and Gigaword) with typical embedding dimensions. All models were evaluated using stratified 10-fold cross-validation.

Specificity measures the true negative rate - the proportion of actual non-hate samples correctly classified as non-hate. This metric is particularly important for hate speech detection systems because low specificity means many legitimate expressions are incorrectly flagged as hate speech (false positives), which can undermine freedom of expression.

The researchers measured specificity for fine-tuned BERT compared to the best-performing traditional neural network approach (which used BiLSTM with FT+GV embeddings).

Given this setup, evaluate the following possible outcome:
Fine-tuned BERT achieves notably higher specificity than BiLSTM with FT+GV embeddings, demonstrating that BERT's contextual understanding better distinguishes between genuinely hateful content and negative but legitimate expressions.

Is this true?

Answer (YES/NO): NO